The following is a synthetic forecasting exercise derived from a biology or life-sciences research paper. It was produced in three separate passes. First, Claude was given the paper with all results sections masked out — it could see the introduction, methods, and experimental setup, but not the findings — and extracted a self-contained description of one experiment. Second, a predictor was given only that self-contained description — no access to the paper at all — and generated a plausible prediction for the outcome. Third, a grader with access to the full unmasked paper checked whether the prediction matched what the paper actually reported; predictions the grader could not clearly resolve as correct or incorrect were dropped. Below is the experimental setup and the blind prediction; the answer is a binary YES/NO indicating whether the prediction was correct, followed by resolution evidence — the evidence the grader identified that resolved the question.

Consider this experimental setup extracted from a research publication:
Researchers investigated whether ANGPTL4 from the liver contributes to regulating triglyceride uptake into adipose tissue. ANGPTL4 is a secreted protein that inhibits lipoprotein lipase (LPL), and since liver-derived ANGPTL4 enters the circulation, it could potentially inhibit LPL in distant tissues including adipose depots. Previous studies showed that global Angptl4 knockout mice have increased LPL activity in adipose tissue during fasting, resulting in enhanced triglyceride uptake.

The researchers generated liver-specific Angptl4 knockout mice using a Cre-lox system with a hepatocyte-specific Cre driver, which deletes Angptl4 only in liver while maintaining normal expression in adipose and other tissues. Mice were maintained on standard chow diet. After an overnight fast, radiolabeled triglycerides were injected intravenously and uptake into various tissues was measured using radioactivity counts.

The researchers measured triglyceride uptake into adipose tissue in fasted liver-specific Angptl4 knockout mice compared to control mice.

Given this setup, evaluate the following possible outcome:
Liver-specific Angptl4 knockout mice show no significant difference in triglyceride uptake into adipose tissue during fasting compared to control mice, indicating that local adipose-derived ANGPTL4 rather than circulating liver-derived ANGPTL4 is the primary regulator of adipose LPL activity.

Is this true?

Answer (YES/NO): YES